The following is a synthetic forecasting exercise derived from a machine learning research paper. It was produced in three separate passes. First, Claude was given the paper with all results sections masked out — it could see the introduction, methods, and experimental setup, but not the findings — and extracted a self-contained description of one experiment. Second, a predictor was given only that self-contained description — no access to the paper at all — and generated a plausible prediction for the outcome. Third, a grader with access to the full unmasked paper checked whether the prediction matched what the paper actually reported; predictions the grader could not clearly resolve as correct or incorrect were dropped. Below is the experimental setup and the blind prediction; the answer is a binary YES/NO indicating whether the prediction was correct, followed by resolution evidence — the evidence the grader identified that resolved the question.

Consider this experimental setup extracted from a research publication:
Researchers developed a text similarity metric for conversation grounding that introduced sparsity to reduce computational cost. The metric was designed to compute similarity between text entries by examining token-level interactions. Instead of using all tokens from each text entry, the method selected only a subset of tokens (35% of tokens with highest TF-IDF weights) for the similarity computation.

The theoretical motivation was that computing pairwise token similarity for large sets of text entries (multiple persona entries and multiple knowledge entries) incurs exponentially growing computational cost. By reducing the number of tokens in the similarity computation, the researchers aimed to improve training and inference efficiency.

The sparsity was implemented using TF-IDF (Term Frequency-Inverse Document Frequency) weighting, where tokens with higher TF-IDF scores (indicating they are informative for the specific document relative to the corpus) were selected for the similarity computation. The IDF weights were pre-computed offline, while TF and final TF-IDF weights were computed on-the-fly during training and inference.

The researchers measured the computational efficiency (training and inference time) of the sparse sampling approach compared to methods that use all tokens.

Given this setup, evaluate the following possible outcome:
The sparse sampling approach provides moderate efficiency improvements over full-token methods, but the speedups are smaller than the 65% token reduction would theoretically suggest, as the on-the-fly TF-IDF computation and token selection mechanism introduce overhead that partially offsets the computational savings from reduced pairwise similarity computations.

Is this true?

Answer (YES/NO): NO